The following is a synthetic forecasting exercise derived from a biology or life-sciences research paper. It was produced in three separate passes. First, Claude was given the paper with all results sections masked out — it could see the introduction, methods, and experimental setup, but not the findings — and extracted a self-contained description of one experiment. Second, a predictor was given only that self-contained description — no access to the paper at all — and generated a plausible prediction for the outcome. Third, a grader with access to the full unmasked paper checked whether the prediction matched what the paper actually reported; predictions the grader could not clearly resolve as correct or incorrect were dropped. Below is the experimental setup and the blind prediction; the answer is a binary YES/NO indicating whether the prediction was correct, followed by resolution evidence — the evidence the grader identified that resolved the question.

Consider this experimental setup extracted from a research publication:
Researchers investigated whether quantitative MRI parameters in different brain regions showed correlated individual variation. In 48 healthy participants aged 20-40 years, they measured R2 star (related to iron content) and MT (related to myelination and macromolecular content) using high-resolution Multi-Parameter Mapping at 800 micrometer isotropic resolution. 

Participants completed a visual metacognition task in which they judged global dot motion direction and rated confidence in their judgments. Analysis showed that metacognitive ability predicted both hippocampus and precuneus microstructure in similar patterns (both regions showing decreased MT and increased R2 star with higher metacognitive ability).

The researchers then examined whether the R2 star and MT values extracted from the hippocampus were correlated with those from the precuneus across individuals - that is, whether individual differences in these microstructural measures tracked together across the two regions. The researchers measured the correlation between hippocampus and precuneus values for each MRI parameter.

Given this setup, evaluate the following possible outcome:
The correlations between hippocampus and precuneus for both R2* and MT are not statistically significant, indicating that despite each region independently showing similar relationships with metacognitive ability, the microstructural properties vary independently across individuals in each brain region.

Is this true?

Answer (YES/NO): NO